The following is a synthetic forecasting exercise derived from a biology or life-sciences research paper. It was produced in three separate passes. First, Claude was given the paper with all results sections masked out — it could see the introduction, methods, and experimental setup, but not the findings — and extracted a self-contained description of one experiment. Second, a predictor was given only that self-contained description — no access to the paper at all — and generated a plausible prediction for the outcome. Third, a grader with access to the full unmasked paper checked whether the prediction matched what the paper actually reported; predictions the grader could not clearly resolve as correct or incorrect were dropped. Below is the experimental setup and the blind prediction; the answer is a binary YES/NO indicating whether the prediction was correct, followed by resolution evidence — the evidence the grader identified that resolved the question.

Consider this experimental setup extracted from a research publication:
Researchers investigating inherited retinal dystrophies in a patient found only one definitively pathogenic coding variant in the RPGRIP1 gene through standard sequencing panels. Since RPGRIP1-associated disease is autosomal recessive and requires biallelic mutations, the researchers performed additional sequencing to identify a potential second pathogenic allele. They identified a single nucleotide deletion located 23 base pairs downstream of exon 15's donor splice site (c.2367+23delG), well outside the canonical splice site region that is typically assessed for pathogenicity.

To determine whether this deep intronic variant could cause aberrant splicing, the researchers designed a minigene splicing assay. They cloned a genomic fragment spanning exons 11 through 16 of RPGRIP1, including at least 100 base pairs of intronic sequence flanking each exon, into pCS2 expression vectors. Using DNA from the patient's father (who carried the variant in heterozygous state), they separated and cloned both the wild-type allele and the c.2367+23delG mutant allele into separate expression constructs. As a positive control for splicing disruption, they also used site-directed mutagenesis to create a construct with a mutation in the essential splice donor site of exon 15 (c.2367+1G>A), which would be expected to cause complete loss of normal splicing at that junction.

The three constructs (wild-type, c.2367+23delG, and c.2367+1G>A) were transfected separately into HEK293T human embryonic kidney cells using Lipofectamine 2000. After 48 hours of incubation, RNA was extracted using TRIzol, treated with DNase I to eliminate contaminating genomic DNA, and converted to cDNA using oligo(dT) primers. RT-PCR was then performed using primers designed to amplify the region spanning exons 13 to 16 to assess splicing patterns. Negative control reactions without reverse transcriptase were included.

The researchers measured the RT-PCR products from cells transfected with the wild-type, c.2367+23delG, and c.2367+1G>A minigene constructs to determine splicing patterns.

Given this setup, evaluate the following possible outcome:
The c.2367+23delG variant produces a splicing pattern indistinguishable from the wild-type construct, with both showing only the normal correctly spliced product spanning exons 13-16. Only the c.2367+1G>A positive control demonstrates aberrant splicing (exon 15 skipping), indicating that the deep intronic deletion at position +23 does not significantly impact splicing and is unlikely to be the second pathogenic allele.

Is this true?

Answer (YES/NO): NO